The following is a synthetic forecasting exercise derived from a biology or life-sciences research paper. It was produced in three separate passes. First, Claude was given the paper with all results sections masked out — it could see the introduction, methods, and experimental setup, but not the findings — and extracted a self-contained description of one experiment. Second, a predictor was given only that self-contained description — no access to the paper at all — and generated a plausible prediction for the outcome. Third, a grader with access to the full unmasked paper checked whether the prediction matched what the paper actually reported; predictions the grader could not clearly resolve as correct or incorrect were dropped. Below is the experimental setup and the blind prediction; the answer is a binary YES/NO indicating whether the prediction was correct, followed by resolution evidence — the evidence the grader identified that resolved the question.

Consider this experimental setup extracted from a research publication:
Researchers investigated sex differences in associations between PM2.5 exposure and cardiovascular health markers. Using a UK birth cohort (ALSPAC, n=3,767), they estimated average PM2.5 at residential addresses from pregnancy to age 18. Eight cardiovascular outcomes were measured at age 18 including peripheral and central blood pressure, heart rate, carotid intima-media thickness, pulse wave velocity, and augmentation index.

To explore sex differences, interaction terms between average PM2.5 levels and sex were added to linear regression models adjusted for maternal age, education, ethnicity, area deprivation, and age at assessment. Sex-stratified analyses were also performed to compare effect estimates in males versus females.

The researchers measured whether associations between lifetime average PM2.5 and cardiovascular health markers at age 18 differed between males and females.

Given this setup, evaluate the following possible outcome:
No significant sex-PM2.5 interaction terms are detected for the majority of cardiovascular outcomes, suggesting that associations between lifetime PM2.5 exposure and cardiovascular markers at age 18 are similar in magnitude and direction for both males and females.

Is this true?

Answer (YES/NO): YES